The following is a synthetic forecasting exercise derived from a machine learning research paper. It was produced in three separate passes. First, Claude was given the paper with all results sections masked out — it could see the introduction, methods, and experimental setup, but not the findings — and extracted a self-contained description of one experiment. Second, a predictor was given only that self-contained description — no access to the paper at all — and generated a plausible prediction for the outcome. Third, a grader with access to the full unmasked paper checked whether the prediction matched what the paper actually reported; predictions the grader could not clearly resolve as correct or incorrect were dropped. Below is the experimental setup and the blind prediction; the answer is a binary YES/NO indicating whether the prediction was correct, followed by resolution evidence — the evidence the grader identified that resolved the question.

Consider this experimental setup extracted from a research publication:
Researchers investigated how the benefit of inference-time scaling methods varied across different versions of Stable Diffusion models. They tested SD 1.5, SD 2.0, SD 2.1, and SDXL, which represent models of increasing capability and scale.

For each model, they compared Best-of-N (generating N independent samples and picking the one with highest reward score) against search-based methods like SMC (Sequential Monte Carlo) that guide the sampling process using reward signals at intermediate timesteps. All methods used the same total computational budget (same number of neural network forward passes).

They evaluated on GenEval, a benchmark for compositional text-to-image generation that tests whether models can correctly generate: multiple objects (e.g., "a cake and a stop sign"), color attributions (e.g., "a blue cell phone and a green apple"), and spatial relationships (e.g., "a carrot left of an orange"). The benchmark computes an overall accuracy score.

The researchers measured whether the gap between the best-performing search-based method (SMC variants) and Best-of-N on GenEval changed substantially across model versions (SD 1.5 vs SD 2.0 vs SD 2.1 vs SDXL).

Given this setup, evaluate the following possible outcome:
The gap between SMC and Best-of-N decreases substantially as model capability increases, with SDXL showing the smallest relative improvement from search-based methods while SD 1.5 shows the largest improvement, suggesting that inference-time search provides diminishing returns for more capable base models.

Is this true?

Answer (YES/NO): NO